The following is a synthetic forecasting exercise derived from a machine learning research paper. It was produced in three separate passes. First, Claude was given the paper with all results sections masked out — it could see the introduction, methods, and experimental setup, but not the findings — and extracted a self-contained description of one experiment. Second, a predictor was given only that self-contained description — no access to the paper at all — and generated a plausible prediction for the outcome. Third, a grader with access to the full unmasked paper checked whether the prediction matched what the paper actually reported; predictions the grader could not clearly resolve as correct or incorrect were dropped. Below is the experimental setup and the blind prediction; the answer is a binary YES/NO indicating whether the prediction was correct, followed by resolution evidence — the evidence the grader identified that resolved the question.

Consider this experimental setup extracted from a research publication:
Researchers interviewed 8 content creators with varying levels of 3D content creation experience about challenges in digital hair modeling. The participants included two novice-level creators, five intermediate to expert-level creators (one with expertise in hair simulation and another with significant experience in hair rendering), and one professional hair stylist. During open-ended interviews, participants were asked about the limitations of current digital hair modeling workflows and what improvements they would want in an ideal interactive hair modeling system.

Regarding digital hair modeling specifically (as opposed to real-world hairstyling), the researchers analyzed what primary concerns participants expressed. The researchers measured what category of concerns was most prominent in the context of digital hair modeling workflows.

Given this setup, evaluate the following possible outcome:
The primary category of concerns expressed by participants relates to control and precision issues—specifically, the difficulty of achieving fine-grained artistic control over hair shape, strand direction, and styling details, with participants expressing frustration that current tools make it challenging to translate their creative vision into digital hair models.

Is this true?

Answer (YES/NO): NO